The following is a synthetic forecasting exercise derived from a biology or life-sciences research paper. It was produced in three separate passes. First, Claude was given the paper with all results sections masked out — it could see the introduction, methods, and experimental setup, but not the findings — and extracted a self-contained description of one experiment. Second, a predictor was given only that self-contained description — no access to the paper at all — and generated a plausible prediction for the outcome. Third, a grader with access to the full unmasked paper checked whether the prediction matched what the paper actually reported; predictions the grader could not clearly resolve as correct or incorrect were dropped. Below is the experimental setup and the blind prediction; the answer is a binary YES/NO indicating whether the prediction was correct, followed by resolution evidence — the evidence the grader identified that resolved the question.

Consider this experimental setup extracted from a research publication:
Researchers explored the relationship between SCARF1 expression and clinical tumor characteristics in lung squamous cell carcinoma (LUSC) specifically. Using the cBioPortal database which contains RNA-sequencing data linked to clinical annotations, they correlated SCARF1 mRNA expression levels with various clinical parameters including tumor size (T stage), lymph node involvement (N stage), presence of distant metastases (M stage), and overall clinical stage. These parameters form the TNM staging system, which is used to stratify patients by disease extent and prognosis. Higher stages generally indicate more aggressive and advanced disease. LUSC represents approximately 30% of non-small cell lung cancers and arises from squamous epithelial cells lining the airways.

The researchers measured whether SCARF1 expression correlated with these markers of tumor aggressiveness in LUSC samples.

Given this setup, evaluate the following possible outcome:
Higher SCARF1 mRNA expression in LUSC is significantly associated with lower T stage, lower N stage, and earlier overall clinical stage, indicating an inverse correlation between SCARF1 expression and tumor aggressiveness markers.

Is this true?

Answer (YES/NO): NO